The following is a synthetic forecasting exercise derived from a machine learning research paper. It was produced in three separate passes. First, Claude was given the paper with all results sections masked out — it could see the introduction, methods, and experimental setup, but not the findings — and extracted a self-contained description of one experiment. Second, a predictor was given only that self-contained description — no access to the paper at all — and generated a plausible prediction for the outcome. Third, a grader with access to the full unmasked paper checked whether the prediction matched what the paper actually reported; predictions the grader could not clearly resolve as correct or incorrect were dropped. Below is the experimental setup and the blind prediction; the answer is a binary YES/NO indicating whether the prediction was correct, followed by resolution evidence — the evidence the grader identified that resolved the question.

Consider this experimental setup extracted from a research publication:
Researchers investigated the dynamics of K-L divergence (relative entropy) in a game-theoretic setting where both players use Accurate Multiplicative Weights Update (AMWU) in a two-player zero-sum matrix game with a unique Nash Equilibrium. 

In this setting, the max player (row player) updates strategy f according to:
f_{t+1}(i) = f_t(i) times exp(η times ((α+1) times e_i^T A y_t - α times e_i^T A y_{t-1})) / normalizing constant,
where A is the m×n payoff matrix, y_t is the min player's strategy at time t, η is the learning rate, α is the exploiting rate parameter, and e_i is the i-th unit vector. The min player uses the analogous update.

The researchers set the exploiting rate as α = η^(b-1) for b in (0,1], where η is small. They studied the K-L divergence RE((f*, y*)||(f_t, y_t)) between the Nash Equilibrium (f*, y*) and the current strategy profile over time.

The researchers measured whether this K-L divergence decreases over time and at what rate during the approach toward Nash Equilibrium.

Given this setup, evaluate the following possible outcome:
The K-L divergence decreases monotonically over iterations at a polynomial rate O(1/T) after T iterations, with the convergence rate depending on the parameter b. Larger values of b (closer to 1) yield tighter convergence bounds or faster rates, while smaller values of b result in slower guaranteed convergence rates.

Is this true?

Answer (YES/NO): NO